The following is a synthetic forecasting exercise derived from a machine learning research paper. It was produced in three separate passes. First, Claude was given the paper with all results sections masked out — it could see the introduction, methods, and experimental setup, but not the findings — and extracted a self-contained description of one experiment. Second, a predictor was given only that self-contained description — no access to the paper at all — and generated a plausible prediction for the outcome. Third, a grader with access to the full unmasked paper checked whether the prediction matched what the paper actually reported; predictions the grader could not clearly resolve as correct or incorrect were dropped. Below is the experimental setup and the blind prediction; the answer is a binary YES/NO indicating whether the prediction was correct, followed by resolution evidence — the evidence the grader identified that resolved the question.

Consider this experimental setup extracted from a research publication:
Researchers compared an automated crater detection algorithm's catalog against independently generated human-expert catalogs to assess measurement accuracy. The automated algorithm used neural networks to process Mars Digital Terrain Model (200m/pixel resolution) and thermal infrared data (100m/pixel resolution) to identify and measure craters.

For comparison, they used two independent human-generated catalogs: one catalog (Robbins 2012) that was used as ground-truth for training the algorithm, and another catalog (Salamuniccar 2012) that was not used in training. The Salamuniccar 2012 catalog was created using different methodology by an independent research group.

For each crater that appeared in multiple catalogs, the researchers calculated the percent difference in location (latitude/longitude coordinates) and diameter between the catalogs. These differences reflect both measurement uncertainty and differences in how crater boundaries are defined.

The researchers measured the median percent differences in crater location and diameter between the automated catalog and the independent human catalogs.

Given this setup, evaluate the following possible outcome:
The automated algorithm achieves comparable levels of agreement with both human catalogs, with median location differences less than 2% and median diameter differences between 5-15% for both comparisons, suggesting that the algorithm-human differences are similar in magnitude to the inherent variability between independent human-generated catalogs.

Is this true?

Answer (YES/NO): NO